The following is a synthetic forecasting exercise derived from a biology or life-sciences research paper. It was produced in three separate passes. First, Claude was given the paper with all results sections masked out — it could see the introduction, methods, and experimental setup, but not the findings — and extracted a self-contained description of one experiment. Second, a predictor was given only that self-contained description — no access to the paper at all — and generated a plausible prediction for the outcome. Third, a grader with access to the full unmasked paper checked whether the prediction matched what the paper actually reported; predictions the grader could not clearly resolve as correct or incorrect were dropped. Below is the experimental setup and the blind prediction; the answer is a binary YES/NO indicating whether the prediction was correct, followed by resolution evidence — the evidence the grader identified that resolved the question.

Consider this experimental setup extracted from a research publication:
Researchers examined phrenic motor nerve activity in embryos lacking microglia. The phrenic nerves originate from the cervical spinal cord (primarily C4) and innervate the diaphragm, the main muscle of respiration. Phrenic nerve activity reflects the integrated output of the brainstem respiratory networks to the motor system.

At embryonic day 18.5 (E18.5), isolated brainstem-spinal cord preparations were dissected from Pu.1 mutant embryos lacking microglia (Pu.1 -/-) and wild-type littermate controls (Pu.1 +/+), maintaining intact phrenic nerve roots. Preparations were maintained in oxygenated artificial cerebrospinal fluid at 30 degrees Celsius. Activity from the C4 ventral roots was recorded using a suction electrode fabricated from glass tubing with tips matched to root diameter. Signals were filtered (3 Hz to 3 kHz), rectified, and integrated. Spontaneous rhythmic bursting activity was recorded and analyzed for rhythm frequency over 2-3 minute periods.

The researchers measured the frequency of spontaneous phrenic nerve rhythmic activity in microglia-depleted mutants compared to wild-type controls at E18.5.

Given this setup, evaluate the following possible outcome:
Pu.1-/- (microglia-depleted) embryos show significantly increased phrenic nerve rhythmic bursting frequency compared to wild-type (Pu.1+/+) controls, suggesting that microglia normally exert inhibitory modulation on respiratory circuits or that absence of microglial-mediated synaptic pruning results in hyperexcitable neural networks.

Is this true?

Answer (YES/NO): NO